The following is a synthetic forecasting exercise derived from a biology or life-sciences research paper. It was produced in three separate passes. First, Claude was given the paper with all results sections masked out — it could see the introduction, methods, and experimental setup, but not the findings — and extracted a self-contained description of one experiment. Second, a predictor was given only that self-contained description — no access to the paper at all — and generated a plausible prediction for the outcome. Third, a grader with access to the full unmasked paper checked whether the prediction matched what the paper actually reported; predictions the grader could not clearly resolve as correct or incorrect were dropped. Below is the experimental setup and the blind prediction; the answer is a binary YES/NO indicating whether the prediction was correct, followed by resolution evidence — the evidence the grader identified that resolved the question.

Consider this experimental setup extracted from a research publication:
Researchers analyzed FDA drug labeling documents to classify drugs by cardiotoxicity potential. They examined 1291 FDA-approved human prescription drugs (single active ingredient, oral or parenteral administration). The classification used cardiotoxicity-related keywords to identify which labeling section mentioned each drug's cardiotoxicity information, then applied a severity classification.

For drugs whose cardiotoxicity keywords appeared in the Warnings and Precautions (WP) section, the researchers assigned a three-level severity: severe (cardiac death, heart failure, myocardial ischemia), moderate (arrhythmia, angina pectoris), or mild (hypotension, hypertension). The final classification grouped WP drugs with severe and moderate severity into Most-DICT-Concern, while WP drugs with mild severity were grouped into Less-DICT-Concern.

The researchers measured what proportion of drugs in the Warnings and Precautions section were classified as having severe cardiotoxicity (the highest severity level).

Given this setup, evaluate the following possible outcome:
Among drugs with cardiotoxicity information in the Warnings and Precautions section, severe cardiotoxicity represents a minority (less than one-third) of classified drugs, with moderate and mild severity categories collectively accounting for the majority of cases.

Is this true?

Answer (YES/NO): NO